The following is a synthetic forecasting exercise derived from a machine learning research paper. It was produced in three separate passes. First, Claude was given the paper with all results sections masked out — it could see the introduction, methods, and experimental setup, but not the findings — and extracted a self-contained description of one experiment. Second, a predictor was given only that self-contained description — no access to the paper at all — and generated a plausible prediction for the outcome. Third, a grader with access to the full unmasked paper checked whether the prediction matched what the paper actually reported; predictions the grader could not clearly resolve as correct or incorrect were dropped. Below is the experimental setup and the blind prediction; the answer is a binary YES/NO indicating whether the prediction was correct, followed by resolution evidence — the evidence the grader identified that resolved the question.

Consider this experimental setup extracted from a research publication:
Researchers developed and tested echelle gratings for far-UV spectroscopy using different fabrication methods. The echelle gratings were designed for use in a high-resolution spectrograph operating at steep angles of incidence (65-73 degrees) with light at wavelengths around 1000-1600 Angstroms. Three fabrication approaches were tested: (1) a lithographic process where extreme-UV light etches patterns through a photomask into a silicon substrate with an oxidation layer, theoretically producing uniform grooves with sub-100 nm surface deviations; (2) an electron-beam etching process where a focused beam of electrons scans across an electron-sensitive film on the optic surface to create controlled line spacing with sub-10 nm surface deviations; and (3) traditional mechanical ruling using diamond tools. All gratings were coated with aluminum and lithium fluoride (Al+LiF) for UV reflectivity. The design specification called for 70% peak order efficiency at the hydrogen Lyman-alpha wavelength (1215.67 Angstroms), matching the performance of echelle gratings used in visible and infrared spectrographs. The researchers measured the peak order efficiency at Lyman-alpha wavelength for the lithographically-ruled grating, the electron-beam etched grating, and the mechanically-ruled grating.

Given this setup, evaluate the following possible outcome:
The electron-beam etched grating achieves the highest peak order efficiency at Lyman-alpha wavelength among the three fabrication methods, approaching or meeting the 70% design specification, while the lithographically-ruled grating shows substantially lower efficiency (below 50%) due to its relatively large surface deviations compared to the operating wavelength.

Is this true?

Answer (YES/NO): NO